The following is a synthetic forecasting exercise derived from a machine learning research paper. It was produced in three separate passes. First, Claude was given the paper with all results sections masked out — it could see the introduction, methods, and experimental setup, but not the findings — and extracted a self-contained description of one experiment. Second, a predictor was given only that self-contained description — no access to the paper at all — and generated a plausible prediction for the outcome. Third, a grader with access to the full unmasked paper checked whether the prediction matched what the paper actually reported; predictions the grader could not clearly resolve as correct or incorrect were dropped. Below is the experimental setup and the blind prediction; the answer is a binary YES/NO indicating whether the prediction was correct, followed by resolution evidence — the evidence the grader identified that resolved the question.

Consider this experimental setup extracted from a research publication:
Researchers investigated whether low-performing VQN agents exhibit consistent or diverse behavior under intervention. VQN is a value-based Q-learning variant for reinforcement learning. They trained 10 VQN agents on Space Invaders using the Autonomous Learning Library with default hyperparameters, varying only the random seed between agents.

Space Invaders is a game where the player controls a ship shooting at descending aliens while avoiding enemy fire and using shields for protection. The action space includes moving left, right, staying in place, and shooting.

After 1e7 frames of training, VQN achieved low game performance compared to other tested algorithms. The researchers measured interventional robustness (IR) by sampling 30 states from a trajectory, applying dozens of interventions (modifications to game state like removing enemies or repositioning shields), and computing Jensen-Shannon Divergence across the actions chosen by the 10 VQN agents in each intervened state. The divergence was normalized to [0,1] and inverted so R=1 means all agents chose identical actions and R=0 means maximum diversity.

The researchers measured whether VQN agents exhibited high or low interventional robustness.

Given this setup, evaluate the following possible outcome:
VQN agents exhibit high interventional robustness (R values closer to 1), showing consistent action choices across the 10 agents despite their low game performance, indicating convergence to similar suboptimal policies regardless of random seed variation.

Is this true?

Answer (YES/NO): YES